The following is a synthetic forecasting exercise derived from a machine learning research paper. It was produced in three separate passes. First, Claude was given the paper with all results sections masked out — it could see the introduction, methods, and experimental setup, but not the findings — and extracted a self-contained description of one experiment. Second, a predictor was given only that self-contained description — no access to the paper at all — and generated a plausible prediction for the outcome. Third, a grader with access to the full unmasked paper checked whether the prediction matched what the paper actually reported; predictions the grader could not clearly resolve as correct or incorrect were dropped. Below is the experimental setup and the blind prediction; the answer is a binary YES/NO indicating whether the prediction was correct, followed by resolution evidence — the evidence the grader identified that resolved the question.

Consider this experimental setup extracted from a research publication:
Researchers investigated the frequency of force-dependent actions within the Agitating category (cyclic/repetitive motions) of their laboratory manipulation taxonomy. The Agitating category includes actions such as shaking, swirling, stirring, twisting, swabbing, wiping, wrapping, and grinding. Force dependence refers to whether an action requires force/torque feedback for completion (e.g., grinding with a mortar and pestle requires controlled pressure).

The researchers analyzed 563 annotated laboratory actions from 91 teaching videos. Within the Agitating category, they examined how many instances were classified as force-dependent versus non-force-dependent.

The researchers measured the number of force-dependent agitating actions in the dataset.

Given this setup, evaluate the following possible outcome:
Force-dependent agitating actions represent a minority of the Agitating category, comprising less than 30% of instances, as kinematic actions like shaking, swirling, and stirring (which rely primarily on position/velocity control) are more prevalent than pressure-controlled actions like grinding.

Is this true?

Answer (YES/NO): YES